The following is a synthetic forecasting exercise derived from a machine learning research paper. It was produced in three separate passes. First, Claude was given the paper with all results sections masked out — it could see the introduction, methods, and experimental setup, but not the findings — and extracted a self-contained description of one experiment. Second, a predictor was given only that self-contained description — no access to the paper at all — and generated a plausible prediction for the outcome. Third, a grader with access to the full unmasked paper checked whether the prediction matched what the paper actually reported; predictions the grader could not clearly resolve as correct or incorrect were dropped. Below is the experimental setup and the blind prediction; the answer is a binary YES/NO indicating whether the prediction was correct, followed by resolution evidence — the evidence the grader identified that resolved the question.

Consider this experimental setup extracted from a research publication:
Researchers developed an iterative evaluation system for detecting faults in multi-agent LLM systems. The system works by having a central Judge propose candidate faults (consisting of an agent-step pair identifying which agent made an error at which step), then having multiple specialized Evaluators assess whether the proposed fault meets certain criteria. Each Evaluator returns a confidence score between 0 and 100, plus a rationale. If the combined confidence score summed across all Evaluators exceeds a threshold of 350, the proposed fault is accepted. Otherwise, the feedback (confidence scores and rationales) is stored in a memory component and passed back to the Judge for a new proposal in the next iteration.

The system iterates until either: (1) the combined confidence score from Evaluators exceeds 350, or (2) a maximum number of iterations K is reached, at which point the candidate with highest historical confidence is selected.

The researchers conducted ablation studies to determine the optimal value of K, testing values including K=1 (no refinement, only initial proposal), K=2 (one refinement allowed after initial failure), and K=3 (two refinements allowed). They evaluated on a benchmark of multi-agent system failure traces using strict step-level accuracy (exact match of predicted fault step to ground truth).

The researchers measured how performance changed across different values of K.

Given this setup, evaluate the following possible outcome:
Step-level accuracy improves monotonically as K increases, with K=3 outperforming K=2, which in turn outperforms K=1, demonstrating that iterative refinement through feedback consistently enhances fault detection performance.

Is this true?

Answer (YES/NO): NO